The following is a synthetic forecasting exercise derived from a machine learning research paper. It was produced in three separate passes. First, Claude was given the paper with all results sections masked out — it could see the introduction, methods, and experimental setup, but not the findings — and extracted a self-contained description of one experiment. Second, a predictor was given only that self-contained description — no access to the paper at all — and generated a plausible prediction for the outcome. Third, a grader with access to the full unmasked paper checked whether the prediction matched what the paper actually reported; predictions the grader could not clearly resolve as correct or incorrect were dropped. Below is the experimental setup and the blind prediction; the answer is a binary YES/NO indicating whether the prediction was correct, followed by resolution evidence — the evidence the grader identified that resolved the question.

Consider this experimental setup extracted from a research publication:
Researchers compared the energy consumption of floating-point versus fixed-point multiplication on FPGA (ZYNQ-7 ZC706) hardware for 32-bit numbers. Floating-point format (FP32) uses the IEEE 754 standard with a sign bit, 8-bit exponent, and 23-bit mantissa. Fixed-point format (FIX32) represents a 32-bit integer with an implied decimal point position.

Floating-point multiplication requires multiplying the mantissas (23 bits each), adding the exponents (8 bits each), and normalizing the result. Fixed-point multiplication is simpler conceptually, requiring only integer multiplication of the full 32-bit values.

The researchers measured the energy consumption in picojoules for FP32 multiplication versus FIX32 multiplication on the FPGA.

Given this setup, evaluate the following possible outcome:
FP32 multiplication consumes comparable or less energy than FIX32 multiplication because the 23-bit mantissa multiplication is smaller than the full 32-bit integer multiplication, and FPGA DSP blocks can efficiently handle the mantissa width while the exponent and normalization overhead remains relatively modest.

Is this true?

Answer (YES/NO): YES